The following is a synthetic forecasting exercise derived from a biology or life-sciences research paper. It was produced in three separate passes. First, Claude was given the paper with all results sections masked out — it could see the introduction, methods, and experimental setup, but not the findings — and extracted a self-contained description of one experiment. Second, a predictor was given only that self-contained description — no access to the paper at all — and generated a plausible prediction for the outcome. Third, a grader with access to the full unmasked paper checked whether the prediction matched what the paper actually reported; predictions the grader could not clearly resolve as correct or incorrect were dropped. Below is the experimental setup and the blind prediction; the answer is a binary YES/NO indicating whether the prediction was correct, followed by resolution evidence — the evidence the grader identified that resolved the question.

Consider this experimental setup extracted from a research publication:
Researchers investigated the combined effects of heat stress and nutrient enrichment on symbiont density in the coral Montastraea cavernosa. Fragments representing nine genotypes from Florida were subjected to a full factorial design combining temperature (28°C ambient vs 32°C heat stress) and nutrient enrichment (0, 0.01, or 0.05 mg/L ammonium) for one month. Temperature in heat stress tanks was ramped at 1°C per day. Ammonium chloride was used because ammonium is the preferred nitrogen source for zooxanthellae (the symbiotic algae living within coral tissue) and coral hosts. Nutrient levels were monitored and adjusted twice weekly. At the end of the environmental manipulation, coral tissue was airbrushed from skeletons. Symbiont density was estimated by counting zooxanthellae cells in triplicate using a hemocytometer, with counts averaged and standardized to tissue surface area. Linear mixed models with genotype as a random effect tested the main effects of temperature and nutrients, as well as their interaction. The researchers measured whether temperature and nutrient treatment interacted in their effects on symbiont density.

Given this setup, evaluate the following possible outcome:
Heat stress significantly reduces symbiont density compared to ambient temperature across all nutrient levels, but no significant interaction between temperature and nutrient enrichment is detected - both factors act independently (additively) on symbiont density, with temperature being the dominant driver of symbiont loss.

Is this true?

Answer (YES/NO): NO